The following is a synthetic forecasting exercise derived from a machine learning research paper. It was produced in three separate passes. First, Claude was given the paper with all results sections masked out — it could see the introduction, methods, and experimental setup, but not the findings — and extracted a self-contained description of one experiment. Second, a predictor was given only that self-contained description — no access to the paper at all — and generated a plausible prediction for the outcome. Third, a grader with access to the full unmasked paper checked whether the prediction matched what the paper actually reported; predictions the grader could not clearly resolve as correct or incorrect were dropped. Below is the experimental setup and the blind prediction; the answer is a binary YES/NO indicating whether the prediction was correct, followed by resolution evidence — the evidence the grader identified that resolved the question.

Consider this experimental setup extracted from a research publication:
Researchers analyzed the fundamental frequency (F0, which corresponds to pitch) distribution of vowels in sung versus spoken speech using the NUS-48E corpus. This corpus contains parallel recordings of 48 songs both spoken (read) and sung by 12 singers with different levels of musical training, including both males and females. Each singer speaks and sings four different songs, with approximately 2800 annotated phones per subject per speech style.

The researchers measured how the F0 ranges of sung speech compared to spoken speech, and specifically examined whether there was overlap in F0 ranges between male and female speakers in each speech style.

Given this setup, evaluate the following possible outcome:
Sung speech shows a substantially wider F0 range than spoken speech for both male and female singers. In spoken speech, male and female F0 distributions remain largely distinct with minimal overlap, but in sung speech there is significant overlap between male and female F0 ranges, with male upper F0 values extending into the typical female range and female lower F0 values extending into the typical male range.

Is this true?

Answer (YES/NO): YES